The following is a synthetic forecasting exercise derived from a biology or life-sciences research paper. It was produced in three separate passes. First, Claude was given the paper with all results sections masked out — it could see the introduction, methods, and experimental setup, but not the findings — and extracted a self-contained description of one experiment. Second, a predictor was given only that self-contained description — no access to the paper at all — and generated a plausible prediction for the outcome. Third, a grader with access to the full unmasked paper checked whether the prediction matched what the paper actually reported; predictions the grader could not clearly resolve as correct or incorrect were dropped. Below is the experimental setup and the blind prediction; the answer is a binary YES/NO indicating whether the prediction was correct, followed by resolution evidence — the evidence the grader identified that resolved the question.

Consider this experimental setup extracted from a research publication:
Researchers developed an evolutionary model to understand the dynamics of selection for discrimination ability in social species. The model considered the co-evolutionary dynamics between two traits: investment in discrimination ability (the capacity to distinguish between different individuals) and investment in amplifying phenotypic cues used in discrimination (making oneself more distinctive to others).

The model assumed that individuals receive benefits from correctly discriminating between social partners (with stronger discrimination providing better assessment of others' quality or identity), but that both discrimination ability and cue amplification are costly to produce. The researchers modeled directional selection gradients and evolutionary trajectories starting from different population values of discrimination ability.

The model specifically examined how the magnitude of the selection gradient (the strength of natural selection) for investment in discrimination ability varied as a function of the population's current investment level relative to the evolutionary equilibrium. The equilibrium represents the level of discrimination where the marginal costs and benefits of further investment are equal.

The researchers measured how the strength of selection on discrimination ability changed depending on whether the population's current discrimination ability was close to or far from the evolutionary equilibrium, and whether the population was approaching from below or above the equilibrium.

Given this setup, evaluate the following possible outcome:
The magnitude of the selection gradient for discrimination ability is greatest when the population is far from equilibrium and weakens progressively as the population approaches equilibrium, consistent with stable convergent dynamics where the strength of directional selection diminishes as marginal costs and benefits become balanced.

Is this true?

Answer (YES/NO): YES